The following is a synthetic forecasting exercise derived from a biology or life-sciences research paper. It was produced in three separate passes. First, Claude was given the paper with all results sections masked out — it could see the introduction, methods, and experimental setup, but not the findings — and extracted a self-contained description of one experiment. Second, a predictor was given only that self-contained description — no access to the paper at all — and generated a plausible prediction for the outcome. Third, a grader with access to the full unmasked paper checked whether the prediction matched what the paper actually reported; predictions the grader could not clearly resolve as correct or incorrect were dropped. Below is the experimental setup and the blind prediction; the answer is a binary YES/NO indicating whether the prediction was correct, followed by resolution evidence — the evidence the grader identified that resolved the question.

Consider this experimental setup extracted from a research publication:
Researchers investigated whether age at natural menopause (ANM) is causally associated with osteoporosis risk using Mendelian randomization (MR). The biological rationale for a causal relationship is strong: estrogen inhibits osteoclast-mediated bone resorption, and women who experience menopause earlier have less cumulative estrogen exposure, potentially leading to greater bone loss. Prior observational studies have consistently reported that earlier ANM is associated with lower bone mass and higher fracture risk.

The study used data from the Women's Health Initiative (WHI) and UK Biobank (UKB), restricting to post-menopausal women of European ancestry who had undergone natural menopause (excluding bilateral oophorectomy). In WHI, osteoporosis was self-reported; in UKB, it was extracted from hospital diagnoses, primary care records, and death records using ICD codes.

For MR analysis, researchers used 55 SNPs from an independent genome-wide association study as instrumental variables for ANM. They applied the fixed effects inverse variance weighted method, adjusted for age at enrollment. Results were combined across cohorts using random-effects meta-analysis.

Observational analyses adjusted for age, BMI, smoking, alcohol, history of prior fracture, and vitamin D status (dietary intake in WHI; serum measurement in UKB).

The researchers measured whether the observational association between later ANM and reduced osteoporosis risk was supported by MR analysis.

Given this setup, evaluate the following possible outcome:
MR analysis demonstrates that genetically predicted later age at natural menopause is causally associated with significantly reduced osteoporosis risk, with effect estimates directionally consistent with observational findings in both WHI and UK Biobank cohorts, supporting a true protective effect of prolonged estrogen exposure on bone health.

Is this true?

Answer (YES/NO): YES